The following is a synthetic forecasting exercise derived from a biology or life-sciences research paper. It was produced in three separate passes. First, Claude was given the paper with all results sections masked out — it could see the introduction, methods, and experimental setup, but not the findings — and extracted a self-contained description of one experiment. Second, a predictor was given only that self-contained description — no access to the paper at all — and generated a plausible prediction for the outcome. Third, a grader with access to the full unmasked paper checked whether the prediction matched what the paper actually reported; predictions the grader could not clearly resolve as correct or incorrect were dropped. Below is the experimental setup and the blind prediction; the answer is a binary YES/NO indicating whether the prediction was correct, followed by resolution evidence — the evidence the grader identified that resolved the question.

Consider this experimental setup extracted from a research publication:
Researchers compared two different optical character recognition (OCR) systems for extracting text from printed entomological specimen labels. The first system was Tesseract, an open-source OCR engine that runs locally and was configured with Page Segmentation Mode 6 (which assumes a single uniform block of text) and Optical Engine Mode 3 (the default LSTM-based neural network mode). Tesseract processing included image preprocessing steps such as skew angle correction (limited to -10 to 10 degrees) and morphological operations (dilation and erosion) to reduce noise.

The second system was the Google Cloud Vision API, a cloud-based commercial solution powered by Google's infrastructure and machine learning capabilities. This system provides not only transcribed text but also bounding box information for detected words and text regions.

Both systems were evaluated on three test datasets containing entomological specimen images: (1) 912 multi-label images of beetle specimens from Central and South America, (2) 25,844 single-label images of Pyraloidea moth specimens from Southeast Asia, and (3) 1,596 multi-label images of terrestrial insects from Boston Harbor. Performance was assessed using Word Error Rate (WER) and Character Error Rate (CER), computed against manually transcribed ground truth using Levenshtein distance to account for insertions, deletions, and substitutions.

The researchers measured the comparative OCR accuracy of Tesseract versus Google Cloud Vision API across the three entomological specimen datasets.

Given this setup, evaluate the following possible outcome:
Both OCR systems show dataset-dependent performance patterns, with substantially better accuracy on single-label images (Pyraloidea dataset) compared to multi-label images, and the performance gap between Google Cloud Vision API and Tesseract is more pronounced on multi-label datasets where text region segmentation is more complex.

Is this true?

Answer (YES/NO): NO